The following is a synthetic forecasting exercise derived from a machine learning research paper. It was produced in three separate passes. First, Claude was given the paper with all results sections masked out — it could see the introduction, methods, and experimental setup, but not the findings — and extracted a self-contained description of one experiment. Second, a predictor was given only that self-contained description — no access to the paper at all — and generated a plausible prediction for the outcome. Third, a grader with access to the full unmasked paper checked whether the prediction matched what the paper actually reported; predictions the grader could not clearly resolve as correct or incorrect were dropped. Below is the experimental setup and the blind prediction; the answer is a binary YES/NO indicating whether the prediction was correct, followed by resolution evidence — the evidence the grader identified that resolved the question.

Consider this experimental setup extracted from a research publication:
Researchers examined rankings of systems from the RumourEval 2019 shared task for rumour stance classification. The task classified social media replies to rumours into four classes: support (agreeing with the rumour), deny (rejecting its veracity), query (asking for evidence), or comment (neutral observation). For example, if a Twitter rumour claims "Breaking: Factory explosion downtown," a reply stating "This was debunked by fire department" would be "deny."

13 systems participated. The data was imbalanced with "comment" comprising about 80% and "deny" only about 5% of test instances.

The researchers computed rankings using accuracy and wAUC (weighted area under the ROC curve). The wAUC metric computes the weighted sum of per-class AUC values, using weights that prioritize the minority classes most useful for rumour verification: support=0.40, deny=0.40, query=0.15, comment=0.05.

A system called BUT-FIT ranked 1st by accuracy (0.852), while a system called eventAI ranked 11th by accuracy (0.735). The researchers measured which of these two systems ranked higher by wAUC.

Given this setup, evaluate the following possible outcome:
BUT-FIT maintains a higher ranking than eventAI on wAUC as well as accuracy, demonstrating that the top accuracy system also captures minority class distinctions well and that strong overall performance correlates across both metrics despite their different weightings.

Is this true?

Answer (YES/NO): NO